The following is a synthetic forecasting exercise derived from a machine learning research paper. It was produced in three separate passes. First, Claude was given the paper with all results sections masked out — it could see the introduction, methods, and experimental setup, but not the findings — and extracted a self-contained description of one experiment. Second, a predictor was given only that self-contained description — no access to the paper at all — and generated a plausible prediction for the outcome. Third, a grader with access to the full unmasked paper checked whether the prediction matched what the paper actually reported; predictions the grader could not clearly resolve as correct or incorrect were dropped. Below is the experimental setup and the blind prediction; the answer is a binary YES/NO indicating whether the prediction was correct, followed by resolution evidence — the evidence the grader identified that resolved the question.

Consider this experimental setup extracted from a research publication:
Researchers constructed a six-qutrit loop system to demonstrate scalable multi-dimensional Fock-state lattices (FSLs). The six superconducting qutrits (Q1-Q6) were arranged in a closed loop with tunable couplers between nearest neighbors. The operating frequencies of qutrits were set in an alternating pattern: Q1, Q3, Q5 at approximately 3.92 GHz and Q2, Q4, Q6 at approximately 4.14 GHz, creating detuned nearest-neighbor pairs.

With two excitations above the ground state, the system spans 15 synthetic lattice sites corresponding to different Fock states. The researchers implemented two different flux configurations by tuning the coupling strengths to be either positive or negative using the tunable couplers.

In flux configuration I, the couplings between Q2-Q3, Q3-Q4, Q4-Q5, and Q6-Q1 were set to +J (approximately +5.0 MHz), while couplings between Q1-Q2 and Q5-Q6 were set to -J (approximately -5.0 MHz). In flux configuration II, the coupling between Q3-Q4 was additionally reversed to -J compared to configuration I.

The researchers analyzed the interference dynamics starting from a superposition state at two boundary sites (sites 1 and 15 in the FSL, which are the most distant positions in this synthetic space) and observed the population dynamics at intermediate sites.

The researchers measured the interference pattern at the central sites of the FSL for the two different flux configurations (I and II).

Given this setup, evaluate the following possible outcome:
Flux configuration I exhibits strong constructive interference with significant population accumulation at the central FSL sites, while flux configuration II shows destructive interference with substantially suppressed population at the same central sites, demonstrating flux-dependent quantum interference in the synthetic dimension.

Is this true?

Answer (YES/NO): YES